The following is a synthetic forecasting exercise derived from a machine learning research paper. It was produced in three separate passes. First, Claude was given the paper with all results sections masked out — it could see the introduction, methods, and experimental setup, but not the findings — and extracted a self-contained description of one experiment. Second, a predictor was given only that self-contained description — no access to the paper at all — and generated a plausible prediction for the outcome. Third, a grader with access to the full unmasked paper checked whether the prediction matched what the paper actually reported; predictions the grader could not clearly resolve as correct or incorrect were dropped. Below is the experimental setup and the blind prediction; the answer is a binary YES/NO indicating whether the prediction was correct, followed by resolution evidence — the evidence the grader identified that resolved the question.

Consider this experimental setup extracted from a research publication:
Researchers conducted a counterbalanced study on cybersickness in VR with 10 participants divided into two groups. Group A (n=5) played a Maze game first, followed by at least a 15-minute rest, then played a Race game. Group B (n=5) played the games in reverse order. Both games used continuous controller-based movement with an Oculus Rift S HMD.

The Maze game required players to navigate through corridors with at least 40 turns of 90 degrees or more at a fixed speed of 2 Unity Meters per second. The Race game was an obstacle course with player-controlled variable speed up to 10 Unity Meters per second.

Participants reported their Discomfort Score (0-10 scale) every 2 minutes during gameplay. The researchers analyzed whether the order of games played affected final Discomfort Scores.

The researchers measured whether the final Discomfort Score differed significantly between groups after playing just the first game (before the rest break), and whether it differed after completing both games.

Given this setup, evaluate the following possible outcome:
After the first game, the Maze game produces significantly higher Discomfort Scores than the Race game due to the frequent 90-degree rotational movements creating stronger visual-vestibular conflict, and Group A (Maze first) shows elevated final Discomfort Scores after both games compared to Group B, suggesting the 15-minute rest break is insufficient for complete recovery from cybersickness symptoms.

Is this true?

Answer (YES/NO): NO